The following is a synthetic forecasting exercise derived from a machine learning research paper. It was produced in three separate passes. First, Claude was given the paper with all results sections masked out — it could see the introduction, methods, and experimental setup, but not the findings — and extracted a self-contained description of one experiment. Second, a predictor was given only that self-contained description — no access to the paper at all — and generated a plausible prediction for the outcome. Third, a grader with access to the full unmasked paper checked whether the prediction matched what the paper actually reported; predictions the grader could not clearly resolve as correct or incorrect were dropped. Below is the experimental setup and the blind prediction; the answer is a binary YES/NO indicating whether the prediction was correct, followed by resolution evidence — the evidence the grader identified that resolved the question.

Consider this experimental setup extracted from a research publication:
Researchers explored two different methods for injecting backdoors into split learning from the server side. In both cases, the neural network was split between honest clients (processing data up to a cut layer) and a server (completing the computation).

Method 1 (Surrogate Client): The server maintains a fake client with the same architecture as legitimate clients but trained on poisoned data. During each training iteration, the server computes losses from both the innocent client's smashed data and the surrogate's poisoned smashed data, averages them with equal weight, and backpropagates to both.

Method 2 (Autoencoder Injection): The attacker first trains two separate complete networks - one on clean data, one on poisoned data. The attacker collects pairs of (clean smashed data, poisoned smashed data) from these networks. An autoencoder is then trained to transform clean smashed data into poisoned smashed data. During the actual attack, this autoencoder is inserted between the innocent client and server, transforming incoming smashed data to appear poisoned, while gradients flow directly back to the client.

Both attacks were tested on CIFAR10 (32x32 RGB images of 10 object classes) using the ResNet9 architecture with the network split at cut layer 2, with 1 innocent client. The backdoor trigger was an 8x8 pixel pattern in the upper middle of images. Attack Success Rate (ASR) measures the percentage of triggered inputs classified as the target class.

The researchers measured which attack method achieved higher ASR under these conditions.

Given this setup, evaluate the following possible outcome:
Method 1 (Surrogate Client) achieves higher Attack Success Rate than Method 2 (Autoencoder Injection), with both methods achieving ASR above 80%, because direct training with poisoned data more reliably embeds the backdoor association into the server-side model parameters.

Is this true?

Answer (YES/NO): NO